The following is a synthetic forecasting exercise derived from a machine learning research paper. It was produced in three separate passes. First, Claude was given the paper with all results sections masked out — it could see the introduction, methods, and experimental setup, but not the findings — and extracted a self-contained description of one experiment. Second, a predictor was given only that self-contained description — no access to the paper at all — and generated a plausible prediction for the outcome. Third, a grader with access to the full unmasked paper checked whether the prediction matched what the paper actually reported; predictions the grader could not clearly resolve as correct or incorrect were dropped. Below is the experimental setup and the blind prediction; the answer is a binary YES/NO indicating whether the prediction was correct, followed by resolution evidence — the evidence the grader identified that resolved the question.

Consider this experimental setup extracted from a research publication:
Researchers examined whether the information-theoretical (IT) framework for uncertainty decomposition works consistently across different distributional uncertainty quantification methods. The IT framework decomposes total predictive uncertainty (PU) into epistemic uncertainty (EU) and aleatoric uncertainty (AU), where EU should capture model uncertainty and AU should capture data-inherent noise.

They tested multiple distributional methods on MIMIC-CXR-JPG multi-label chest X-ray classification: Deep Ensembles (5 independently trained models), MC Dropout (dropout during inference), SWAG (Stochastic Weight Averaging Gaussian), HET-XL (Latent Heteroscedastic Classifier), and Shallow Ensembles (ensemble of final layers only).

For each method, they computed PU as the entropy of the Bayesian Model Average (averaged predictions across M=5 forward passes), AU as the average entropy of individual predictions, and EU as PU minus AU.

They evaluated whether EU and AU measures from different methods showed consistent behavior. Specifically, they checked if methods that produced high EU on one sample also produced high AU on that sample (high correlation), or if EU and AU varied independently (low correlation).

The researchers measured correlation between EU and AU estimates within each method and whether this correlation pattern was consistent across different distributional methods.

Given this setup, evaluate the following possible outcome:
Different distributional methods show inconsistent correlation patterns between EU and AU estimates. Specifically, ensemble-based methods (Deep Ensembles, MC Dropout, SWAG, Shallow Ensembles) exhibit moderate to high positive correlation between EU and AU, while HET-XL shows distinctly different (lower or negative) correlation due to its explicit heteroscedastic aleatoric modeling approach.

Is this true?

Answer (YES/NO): NO